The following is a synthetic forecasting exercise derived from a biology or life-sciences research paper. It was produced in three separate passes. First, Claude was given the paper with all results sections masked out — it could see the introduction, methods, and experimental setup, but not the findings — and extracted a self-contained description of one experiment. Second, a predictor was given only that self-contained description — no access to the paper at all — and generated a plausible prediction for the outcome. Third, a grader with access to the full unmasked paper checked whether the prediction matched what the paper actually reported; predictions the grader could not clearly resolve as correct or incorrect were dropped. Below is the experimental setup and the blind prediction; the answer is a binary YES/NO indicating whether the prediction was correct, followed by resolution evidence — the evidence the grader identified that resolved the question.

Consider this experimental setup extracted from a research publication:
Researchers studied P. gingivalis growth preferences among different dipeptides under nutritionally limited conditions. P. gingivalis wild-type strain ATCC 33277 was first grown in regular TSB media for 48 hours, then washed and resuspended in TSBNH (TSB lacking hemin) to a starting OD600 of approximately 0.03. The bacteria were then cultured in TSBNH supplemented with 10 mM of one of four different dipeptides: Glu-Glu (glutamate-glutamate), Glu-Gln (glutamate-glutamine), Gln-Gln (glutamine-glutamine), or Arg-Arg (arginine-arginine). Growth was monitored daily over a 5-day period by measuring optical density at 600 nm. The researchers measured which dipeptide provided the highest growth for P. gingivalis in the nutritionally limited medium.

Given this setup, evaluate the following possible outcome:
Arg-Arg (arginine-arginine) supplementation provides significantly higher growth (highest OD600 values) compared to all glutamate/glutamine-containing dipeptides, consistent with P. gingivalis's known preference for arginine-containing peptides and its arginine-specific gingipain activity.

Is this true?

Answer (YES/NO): NO